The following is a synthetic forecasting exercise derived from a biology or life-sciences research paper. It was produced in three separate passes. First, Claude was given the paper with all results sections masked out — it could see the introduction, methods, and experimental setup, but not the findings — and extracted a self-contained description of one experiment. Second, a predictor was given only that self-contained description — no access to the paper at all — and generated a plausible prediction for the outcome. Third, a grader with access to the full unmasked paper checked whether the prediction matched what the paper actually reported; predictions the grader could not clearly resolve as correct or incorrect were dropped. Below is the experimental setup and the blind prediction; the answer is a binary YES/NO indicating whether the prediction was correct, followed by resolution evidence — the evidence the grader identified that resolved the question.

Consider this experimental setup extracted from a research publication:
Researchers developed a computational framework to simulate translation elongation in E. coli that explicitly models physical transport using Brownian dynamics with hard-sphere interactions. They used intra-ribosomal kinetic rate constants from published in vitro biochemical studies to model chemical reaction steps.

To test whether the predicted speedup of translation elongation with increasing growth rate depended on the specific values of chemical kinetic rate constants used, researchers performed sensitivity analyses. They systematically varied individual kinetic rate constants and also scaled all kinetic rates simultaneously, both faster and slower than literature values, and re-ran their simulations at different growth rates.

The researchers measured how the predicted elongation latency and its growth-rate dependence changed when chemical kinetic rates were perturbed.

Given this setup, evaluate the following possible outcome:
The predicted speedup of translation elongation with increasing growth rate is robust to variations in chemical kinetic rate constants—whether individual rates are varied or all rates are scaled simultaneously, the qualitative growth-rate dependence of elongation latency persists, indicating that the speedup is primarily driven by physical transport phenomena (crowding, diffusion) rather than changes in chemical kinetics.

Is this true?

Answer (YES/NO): YES